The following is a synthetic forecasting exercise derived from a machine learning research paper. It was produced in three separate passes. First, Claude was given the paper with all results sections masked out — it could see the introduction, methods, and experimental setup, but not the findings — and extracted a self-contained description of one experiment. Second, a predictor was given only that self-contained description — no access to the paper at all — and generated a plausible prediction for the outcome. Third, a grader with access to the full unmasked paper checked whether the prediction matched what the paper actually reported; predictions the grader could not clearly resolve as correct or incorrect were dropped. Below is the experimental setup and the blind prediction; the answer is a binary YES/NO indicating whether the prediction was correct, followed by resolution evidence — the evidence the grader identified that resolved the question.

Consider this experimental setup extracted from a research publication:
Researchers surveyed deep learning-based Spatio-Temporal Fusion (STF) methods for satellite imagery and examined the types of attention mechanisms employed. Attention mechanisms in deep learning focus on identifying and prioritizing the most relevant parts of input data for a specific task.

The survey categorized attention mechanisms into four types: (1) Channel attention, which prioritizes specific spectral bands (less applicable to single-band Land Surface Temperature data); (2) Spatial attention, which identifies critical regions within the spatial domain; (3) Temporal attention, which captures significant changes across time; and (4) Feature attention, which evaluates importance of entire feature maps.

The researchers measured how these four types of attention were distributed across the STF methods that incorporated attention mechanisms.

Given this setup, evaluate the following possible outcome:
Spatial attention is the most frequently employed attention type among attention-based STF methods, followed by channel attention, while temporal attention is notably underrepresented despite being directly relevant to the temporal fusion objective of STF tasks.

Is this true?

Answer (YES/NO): NO